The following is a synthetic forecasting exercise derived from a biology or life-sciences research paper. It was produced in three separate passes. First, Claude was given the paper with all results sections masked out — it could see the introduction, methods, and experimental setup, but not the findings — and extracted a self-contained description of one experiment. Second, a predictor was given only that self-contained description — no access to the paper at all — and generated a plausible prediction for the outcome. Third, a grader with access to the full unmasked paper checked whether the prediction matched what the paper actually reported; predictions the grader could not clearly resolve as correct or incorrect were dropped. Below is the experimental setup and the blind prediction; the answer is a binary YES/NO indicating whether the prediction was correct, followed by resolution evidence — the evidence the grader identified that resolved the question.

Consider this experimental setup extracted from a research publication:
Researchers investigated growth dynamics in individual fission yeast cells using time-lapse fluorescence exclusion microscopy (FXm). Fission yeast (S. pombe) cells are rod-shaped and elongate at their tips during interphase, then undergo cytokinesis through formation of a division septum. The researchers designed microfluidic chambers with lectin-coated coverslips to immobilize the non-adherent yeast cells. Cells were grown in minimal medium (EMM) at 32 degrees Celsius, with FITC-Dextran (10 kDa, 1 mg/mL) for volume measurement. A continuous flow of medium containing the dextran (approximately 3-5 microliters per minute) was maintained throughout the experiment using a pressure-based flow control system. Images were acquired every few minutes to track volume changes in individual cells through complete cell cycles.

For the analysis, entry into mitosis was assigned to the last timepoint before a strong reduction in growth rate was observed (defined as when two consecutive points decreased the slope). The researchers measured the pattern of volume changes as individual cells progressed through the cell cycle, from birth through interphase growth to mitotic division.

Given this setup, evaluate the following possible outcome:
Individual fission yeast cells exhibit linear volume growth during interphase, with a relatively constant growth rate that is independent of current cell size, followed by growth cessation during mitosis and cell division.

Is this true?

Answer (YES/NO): YES